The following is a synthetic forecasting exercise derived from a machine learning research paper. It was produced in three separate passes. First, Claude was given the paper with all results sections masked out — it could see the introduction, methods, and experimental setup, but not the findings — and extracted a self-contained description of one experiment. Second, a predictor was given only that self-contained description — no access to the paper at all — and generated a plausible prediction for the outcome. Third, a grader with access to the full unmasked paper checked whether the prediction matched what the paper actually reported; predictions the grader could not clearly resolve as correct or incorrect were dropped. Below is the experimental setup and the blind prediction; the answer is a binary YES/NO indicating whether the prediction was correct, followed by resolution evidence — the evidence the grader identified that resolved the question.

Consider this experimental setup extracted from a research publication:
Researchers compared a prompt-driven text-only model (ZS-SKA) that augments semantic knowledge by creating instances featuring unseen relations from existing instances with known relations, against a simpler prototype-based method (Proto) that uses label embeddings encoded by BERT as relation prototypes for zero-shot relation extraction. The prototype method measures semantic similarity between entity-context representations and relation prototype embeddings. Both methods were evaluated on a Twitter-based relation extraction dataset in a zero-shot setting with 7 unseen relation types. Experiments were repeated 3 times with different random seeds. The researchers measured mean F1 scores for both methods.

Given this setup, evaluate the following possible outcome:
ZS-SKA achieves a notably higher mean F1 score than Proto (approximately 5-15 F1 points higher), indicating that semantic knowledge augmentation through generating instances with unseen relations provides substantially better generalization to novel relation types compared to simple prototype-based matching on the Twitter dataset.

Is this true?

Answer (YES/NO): NO